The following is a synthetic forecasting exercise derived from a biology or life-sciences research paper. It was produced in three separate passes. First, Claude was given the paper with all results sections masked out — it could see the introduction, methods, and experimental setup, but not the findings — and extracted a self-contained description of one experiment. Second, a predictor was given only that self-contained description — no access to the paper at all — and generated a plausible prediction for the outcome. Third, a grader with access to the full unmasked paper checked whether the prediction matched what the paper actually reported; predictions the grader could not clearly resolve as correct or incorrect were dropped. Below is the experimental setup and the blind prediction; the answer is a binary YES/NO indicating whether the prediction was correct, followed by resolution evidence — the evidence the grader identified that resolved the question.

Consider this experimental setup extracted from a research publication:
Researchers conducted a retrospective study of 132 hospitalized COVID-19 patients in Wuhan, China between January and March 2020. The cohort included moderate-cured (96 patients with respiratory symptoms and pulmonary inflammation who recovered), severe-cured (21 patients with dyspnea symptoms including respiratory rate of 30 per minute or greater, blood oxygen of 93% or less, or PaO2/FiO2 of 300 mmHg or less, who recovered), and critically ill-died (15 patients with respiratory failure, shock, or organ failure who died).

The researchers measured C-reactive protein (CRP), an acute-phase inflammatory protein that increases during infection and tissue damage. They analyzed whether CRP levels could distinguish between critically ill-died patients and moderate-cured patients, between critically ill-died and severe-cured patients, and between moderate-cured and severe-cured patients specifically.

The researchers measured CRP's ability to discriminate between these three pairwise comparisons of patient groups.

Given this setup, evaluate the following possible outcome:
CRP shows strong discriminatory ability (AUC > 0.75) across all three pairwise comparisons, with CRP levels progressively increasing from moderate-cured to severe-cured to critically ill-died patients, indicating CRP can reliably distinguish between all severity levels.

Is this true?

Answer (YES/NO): NO